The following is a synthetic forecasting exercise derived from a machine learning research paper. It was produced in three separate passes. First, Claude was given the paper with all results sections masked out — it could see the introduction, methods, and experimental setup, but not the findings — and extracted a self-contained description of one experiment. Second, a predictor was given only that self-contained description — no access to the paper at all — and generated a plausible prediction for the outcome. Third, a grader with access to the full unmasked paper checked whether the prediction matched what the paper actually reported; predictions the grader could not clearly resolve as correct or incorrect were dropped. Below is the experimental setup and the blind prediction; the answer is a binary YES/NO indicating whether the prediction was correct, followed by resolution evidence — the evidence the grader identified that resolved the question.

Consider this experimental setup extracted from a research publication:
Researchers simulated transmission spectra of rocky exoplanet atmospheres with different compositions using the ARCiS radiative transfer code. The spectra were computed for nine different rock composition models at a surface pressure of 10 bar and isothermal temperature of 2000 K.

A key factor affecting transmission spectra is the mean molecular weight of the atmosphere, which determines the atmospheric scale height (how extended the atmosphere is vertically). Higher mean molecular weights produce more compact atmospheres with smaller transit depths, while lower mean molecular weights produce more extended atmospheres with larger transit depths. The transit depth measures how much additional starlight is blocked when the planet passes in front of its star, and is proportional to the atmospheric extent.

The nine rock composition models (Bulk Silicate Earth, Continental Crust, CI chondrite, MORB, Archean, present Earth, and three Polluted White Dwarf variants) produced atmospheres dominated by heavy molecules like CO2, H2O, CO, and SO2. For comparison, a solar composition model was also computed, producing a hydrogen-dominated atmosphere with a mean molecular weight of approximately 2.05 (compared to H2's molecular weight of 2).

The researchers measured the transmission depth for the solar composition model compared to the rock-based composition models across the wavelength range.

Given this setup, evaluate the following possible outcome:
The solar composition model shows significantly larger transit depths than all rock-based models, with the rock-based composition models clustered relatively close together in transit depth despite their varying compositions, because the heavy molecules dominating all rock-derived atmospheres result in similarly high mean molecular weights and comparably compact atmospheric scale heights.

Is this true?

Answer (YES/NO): NO